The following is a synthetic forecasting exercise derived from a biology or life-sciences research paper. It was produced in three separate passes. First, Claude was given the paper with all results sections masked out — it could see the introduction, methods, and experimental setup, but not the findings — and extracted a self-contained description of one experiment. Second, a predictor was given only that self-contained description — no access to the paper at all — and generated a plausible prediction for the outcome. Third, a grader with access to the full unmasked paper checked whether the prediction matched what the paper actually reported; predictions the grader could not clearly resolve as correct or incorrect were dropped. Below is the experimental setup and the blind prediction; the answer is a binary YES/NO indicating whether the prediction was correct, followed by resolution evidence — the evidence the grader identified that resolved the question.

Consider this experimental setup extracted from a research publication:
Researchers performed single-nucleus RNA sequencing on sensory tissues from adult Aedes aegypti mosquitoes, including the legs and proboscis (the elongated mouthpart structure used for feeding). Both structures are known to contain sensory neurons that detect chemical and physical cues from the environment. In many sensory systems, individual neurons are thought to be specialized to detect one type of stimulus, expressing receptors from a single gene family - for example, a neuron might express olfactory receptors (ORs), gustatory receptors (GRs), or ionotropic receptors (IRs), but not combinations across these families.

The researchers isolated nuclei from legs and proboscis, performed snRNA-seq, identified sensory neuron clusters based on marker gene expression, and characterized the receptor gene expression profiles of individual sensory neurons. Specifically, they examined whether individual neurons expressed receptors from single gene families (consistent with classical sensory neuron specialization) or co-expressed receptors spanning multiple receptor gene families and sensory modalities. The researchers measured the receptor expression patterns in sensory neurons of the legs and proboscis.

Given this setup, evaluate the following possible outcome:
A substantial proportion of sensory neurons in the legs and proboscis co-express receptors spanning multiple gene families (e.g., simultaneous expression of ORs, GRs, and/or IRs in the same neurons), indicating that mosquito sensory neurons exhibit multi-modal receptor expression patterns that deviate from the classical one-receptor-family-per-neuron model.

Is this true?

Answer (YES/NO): YES